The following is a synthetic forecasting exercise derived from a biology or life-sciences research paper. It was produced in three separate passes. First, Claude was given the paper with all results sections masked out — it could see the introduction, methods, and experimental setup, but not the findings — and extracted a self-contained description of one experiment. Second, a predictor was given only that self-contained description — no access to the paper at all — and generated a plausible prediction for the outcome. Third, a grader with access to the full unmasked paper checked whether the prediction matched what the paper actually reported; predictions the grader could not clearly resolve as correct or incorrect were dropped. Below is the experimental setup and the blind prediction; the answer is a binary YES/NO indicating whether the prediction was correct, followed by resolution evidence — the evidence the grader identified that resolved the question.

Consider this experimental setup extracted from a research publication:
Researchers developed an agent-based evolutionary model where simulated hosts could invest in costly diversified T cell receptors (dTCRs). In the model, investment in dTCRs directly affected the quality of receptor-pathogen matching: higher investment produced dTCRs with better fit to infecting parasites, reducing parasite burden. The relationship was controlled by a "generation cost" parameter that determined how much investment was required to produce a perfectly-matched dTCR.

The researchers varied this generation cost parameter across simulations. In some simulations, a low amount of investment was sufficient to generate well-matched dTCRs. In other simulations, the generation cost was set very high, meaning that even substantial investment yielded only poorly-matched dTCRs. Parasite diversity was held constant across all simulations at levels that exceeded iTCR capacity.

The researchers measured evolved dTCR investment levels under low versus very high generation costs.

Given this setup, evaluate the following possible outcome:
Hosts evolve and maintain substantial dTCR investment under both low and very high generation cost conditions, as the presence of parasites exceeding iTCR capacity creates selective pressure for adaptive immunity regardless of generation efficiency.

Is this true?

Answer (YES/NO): NO